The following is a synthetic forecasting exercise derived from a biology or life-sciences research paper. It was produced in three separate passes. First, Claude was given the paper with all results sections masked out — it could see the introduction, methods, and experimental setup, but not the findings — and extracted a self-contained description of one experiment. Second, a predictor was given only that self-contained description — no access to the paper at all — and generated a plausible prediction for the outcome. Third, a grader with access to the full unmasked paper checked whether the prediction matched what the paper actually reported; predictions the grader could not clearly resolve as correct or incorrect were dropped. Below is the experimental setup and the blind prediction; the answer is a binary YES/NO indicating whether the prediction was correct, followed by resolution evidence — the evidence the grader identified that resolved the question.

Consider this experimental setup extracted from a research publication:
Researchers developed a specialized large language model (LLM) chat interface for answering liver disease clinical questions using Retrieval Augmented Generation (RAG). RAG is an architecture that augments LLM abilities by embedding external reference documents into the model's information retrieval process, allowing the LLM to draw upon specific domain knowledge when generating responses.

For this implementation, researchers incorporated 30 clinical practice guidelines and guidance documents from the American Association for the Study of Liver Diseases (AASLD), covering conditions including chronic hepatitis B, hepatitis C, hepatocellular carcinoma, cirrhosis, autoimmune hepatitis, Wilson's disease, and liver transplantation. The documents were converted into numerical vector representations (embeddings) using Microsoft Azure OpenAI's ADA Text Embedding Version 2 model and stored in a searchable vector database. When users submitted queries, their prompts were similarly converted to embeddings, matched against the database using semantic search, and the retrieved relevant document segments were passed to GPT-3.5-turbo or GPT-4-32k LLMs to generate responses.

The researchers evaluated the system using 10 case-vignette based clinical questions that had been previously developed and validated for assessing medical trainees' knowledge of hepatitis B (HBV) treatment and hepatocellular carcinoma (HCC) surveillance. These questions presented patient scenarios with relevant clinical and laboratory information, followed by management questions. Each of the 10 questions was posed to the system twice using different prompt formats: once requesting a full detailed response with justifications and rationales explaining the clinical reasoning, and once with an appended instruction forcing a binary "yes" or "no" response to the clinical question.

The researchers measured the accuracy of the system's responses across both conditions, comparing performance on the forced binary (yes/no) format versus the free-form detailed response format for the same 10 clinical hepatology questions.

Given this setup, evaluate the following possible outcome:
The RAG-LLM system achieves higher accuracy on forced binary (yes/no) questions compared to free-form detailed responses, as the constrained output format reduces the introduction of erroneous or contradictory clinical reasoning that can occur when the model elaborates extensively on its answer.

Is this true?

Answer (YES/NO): YES